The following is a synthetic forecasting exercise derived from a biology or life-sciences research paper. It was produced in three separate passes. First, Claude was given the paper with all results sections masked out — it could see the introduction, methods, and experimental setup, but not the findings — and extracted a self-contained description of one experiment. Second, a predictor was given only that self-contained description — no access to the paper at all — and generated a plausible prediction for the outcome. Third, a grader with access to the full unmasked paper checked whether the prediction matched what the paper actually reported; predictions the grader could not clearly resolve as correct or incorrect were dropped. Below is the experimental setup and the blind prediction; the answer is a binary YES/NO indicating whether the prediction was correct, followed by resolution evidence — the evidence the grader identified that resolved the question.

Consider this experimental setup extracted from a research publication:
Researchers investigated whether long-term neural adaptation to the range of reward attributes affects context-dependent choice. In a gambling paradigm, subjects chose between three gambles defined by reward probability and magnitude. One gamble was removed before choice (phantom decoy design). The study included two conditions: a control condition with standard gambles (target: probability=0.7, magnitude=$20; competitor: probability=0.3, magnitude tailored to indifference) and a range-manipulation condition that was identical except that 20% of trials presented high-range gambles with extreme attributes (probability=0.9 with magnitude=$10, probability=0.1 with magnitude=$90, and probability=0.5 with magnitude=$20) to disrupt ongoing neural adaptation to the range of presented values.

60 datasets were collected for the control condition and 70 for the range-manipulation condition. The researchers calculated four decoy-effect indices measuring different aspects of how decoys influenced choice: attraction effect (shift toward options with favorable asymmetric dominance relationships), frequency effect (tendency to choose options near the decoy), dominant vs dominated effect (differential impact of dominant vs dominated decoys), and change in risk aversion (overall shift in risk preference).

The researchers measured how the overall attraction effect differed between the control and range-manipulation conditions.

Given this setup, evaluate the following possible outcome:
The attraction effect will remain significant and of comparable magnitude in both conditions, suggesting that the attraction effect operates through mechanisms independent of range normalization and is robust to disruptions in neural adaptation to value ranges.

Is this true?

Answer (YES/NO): YES